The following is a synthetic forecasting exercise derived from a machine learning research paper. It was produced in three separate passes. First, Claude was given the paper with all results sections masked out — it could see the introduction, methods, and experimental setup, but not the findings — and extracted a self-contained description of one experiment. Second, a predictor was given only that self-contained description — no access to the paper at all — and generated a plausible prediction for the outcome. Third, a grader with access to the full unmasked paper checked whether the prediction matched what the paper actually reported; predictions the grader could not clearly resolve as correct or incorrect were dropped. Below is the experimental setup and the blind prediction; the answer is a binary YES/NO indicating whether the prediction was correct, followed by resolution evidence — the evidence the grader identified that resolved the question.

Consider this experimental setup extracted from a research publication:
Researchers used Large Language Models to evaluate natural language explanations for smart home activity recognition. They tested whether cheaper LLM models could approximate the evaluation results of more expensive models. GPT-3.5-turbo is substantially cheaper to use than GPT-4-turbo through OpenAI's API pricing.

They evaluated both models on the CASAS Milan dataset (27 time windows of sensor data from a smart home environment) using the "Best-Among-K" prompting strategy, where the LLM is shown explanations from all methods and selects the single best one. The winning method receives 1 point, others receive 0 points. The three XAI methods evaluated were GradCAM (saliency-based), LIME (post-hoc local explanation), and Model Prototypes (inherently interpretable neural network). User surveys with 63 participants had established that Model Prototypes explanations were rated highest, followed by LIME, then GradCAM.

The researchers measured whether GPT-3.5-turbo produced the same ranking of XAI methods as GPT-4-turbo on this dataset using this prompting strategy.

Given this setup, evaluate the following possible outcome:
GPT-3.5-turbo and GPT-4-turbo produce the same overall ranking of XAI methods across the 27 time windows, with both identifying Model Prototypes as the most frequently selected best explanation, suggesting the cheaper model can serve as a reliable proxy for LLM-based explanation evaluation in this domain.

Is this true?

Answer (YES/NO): YES